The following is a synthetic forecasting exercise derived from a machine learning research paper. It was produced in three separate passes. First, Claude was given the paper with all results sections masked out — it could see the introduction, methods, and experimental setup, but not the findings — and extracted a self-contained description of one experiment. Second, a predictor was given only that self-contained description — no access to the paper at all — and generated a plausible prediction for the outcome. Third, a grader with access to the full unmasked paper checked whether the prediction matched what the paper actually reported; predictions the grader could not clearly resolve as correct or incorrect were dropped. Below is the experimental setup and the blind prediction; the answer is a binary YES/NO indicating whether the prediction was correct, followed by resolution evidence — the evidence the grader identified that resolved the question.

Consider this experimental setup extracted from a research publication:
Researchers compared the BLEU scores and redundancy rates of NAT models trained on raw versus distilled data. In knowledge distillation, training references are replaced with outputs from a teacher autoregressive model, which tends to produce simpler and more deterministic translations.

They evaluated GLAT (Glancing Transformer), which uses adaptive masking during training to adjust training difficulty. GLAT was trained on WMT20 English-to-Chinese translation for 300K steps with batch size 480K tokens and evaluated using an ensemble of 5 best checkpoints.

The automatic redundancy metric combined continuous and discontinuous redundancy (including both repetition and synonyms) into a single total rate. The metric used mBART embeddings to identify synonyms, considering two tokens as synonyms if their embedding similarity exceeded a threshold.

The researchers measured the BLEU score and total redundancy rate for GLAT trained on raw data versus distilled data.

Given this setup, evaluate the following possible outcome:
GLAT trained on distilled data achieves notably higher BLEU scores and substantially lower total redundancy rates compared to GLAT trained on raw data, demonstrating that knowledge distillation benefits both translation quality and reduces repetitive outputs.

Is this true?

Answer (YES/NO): YES